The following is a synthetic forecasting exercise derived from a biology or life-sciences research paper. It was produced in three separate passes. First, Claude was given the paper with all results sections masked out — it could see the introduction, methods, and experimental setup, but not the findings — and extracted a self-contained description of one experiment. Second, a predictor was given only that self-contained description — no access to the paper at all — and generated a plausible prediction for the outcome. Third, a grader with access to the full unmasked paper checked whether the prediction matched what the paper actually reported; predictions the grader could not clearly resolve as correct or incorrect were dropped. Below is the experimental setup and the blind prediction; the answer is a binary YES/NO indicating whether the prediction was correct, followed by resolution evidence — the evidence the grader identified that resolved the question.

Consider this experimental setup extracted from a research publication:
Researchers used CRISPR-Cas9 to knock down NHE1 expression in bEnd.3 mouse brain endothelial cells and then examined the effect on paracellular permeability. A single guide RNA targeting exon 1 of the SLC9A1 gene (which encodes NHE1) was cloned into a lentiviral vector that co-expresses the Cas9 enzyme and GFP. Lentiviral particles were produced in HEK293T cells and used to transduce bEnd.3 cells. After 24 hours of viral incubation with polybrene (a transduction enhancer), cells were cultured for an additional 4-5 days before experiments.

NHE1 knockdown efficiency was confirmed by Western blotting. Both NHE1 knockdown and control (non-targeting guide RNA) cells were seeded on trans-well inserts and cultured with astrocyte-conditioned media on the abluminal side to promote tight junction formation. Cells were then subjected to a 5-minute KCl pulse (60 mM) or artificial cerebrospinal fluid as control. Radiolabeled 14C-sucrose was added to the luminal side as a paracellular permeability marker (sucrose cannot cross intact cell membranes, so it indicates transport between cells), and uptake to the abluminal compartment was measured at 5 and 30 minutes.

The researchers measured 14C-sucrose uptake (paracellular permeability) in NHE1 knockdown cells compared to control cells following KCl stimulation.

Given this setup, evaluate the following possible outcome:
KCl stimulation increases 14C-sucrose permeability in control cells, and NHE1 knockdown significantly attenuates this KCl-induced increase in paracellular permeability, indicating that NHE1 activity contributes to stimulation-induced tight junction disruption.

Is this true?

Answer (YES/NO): YES